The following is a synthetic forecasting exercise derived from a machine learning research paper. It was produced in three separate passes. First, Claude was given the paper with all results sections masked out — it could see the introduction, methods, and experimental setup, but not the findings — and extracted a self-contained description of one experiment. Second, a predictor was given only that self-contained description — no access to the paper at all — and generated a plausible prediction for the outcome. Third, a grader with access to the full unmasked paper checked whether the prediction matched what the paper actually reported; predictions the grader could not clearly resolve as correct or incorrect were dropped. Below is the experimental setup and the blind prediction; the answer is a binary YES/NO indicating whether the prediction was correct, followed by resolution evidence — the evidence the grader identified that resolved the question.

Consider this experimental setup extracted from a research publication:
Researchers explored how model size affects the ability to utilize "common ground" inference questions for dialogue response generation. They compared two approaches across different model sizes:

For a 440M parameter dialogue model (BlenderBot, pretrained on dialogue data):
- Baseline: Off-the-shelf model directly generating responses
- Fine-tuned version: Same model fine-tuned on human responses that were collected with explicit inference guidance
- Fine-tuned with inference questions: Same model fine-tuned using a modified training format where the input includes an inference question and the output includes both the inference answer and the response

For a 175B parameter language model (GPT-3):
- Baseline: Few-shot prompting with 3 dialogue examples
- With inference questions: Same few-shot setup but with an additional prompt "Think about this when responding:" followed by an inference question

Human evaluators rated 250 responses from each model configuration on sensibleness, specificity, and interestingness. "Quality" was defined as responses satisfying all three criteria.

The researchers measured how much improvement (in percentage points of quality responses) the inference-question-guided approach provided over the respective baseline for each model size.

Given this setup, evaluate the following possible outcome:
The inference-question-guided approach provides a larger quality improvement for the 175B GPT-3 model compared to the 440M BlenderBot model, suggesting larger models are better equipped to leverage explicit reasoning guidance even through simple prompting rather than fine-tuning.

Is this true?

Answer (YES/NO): YES